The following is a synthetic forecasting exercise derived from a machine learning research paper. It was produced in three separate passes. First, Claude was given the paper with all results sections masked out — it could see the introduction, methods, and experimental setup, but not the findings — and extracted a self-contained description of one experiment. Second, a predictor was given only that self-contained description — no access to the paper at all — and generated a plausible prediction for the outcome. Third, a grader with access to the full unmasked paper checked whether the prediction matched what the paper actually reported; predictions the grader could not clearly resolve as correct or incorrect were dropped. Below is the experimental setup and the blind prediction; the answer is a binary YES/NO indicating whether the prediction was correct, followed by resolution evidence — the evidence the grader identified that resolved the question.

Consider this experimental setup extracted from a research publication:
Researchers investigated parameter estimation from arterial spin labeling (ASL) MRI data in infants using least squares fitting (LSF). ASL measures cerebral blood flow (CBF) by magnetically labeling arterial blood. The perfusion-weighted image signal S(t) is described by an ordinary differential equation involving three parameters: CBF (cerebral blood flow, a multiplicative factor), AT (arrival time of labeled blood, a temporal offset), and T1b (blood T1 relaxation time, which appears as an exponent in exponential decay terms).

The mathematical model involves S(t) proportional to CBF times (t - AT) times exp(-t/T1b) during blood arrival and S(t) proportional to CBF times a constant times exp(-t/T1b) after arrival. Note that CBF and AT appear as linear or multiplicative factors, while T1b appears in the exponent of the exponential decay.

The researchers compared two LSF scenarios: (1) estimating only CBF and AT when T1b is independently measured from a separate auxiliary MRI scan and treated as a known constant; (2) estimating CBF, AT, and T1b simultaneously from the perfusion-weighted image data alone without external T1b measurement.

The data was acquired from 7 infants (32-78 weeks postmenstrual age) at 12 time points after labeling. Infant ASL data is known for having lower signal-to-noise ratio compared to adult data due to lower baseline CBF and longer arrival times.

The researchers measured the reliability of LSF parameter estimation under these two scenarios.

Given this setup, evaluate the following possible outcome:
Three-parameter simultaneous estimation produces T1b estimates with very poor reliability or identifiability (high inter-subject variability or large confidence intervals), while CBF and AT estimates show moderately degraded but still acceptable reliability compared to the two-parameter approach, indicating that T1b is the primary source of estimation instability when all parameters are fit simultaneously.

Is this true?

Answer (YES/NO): NO